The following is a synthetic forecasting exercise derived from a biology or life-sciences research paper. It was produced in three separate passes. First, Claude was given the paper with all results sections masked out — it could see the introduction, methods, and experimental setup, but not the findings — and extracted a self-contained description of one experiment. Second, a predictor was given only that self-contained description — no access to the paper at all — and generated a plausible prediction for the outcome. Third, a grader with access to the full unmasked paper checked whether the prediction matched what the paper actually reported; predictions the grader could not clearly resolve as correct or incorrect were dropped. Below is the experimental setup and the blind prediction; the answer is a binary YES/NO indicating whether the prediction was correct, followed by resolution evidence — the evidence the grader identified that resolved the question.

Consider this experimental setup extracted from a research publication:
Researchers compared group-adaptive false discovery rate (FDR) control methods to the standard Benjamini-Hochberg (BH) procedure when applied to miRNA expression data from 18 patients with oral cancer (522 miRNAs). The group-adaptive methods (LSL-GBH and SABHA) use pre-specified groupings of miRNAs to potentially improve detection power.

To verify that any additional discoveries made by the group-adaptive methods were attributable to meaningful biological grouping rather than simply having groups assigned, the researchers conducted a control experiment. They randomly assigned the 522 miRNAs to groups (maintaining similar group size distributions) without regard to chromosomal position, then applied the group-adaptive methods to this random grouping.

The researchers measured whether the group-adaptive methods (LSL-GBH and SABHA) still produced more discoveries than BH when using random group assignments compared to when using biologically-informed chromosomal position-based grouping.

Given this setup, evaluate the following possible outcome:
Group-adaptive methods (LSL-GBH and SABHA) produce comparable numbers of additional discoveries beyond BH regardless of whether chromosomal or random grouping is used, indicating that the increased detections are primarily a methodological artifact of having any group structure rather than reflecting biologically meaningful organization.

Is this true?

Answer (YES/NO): NO